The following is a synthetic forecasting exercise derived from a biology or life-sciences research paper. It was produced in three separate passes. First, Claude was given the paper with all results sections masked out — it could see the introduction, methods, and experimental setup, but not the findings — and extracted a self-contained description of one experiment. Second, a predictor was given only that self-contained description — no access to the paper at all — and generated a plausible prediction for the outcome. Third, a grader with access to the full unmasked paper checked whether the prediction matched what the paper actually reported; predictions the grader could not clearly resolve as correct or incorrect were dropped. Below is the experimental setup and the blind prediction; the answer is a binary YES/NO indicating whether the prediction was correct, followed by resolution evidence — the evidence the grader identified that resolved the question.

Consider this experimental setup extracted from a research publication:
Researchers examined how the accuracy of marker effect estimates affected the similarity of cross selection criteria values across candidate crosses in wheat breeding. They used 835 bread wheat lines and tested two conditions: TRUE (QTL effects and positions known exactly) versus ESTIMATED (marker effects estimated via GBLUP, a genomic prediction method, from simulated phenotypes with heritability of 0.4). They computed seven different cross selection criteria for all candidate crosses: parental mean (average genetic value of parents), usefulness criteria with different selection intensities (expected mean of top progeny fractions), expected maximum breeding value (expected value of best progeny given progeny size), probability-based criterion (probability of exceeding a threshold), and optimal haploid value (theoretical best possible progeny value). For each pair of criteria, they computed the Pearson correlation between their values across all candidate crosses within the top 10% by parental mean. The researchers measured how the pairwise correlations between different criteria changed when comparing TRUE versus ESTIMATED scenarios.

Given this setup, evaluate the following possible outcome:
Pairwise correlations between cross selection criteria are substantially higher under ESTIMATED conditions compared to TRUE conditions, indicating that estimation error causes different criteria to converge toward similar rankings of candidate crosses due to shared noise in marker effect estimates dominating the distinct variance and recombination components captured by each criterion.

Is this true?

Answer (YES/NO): YES